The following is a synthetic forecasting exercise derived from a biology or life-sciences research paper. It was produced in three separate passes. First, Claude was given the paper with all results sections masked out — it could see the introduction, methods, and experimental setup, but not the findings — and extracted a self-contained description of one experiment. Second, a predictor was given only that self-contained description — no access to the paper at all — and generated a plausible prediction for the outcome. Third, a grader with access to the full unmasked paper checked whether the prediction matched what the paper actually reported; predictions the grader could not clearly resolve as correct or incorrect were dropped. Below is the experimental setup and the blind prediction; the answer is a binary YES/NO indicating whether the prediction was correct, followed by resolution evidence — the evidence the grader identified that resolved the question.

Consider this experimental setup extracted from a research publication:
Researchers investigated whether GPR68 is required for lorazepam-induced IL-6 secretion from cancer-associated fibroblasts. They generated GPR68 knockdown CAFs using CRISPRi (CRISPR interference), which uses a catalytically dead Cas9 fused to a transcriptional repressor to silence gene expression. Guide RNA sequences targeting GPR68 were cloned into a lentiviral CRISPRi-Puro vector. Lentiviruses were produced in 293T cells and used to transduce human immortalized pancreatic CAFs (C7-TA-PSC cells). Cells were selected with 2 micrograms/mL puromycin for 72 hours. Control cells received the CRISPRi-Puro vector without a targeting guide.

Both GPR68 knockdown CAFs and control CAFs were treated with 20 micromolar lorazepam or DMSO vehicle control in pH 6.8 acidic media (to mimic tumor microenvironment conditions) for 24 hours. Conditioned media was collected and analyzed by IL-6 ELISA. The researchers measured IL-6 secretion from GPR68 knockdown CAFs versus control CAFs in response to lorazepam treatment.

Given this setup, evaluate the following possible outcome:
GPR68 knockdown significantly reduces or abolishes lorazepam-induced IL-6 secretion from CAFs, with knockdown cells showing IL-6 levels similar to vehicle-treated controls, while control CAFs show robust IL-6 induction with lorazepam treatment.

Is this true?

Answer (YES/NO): YES